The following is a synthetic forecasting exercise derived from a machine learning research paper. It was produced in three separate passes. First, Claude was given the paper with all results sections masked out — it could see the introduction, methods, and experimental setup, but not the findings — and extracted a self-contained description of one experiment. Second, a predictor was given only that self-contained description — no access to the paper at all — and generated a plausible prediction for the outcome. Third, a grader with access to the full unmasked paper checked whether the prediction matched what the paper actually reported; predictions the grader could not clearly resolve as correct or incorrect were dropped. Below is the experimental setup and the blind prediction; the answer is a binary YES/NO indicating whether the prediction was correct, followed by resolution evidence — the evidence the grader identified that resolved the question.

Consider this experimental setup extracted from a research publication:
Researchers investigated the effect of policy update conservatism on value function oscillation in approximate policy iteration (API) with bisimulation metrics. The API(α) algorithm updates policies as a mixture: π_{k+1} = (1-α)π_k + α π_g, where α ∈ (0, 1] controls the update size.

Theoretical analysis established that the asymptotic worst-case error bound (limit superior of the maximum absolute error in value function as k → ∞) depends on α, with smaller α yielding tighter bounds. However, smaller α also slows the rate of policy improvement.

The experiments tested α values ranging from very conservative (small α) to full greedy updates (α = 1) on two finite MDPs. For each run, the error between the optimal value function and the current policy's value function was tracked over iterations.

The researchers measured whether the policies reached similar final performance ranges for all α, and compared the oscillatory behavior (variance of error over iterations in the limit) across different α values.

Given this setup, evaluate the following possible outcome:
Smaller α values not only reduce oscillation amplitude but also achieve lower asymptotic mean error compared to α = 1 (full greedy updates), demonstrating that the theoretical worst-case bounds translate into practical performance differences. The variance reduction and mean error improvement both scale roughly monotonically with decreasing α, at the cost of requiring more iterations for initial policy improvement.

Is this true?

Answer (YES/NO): NO